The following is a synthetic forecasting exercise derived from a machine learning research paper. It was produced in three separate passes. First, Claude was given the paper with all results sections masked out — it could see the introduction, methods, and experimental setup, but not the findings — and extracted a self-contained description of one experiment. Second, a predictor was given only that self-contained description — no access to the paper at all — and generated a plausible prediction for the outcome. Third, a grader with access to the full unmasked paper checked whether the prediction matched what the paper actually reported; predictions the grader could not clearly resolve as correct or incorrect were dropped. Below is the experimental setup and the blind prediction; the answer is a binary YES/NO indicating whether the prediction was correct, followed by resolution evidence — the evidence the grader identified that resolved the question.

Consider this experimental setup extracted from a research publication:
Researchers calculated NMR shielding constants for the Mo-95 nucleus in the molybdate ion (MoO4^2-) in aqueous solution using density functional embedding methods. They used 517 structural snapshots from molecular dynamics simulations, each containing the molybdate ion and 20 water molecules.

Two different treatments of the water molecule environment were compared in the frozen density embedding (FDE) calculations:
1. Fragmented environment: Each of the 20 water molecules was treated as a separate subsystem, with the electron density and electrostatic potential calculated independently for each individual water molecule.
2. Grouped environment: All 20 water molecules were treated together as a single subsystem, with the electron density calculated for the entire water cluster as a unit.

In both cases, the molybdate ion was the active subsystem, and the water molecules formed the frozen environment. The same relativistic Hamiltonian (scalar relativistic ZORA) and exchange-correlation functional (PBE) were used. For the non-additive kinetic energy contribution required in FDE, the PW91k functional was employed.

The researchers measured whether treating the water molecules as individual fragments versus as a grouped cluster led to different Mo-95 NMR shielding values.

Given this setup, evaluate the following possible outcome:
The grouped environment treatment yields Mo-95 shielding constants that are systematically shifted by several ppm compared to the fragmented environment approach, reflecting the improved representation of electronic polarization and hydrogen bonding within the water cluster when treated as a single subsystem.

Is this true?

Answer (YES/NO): NO